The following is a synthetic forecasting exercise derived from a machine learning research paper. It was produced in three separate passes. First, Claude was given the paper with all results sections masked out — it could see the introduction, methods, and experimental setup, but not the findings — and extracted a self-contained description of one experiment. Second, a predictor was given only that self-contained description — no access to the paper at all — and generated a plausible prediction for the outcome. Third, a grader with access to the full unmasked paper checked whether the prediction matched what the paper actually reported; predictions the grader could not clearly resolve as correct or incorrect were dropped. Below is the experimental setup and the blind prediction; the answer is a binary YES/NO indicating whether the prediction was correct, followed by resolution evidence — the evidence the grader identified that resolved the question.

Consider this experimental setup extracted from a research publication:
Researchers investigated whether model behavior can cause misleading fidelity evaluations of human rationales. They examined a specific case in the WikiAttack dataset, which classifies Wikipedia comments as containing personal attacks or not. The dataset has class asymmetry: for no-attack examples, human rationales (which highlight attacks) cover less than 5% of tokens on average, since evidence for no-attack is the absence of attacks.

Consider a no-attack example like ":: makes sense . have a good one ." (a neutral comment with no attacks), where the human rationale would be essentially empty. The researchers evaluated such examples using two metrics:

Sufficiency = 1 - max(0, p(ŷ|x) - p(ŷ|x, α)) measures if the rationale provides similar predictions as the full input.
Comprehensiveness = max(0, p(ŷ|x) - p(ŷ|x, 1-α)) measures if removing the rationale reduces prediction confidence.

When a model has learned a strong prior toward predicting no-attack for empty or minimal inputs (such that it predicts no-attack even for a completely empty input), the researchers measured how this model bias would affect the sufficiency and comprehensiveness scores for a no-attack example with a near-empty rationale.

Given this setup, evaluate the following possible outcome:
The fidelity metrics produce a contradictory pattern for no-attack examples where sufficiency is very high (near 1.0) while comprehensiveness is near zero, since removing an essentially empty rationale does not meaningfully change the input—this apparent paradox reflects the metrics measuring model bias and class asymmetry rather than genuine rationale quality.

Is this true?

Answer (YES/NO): YES